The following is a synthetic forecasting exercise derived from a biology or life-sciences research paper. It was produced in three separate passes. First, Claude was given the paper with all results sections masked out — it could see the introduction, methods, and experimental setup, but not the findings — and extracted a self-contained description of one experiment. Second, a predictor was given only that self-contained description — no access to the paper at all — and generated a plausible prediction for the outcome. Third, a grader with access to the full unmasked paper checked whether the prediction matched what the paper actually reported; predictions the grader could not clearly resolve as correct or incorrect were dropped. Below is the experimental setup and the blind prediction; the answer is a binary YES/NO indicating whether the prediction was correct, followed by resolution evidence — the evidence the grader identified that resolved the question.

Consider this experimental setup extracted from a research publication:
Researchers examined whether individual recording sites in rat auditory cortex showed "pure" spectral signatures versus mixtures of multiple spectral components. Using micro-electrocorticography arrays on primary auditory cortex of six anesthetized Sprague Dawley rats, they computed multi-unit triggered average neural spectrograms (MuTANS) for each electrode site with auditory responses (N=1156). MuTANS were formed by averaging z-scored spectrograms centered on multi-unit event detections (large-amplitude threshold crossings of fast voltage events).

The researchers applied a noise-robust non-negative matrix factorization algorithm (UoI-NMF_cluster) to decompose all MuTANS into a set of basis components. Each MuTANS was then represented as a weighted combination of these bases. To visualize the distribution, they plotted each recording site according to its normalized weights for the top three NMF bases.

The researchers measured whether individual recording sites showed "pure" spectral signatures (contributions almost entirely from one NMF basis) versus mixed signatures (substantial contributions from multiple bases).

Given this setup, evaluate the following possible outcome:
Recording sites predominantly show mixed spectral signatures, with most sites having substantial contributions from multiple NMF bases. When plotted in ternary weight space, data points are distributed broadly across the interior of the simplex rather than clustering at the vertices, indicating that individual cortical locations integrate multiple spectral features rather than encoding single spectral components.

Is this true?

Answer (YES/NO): NO